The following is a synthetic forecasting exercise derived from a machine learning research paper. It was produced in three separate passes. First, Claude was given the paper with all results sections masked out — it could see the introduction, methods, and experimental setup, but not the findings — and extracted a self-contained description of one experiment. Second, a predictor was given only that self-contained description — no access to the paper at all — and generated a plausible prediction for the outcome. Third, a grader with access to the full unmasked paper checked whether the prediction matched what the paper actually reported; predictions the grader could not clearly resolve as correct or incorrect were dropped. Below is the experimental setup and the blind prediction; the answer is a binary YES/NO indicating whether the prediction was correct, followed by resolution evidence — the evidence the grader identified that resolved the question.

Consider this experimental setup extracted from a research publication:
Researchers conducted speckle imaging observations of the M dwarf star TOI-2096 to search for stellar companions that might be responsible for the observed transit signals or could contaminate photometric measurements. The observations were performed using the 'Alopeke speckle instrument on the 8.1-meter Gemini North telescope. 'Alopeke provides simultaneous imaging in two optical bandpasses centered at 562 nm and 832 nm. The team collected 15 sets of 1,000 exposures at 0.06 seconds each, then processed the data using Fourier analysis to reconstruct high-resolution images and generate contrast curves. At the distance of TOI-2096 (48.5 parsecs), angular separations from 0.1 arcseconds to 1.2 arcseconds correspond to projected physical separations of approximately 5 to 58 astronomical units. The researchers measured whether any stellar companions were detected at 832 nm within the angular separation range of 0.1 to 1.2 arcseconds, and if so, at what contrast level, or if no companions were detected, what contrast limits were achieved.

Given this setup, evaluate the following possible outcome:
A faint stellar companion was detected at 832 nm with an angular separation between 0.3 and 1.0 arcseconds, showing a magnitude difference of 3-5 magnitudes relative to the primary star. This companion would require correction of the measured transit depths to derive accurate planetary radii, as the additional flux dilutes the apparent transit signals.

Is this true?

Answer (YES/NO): NO